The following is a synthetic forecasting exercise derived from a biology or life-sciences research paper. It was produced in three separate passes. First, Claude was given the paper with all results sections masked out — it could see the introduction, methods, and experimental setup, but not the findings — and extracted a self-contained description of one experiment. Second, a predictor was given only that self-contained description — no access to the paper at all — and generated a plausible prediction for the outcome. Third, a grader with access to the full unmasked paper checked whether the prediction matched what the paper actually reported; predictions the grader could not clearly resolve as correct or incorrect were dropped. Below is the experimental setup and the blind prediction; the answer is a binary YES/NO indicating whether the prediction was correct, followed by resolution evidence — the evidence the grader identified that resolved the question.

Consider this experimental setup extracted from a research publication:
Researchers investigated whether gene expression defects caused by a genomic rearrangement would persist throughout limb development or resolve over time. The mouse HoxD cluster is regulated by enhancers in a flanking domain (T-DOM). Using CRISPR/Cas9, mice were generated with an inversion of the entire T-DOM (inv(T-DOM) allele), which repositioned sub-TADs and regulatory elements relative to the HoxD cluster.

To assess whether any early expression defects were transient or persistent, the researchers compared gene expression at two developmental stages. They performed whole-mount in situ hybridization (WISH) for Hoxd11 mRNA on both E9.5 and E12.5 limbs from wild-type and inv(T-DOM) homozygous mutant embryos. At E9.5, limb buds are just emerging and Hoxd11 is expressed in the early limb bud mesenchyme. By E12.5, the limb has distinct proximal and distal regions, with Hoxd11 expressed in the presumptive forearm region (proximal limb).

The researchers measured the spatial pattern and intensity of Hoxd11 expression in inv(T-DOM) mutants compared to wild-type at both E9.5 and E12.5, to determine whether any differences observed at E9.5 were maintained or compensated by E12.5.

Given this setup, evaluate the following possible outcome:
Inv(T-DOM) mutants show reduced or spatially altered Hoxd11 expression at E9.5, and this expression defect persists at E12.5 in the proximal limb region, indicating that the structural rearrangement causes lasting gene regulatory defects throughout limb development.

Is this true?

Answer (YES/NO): YES